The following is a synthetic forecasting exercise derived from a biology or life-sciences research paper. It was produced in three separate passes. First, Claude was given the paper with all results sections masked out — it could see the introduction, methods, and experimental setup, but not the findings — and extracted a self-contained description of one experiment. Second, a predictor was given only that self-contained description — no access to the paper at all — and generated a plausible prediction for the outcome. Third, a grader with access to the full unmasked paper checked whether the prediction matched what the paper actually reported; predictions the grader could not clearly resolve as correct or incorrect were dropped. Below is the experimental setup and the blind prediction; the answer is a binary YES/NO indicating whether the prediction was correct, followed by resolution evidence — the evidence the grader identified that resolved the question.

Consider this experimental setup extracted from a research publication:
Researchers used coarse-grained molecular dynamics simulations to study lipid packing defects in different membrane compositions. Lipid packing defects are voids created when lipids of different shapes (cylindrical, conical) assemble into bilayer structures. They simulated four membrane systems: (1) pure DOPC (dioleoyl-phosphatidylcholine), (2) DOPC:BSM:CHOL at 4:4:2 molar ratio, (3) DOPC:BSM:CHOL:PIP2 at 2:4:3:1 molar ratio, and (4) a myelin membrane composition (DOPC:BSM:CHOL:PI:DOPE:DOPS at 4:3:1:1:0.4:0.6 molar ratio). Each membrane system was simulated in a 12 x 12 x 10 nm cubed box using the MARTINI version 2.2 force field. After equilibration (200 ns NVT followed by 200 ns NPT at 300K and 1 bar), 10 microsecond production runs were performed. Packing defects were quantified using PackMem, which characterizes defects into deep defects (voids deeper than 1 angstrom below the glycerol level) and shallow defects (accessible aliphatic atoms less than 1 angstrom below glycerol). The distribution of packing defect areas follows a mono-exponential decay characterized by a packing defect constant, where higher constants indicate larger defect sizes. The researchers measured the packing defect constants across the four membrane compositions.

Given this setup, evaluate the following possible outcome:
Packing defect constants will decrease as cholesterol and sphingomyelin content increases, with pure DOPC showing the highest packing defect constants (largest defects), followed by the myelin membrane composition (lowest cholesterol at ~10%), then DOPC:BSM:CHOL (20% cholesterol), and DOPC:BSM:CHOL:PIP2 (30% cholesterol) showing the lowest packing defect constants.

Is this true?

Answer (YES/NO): NO